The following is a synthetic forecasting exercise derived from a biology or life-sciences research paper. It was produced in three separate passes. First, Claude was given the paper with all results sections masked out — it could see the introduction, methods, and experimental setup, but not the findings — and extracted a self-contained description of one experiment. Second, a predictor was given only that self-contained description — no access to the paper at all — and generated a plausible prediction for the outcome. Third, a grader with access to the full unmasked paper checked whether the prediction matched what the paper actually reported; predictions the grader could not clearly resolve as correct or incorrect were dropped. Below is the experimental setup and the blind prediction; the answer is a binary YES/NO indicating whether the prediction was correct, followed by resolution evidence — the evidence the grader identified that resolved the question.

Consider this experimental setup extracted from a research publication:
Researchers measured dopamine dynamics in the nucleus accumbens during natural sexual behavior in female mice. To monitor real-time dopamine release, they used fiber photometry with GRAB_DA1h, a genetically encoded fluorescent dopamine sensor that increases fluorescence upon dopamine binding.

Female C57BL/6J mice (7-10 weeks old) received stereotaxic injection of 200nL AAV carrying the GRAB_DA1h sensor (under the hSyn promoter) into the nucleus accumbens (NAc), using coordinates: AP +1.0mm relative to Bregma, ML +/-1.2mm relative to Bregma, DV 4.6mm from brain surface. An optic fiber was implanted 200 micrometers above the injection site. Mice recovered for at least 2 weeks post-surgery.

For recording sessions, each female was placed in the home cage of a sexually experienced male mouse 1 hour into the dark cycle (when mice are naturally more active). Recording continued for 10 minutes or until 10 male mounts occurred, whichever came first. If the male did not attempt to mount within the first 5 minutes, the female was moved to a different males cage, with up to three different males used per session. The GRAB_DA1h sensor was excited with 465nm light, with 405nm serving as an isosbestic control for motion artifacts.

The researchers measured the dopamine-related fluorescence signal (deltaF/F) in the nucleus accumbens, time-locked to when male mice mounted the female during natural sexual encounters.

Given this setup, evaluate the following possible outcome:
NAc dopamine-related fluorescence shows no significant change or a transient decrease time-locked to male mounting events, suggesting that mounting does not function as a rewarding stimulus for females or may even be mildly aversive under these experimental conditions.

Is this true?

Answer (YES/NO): NO